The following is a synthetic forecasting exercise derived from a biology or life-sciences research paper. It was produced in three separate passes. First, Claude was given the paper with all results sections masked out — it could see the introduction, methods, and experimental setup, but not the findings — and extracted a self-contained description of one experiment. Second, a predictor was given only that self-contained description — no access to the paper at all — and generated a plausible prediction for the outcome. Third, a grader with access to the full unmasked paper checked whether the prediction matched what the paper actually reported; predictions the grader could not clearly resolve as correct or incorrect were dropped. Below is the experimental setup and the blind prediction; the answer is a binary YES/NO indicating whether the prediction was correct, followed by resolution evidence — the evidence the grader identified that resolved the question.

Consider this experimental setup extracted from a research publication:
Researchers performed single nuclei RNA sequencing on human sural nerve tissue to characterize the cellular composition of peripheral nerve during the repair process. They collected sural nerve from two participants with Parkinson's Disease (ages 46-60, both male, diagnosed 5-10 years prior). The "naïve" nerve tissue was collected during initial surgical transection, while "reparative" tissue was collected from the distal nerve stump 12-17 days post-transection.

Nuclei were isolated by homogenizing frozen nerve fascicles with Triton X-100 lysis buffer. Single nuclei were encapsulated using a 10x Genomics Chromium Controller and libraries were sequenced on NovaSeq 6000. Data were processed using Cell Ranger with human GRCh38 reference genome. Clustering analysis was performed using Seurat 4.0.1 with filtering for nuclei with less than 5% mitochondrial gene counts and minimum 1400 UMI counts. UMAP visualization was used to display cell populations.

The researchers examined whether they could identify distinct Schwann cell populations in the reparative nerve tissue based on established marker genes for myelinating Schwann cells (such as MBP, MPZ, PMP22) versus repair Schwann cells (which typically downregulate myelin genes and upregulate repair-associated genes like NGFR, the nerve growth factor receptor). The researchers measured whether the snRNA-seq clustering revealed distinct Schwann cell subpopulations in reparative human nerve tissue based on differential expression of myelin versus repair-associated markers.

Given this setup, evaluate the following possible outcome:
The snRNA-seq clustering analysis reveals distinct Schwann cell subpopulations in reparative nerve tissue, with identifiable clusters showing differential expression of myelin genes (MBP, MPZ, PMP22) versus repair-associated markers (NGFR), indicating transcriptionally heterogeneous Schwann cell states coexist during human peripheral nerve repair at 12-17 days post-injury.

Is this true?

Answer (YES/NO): NO